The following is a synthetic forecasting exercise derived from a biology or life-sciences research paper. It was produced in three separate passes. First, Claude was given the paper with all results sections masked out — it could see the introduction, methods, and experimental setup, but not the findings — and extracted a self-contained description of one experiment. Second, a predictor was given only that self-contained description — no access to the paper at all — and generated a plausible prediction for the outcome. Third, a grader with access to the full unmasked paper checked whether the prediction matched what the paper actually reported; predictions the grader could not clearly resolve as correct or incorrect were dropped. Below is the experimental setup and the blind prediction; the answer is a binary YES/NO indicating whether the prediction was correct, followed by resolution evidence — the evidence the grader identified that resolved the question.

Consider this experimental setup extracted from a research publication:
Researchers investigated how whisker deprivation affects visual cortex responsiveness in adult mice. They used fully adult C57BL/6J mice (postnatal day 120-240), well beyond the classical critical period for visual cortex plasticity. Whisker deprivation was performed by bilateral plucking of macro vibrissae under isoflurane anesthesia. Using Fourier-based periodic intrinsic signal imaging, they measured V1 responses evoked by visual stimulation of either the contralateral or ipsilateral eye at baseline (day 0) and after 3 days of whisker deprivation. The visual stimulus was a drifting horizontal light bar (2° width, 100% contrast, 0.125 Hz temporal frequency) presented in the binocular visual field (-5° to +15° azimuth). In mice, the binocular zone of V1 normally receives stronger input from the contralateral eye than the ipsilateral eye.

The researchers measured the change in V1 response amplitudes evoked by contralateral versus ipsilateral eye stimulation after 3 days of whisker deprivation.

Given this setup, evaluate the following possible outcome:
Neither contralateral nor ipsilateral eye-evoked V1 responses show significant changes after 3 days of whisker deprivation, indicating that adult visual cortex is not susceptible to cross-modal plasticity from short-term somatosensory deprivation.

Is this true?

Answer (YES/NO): NO